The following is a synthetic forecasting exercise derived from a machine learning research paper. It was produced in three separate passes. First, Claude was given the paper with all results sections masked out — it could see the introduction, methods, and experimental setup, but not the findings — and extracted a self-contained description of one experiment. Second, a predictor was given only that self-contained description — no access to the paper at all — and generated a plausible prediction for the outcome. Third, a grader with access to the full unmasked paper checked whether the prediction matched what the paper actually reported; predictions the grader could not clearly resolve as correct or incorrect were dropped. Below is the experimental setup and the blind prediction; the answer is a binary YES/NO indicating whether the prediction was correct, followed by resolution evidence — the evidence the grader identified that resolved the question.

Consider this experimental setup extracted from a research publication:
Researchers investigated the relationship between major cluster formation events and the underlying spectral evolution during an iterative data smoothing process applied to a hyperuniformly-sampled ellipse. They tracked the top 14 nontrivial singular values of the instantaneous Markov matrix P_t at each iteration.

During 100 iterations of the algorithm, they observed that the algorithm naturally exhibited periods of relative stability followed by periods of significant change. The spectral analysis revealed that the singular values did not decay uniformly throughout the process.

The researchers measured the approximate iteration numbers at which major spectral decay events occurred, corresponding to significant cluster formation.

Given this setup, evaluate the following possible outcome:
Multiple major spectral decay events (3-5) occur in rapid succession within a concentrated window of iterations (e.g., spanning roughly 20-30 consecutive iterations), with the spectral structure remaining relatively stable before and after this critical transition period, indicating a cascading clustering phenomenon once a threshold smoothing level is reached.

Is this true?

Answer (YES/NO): NO